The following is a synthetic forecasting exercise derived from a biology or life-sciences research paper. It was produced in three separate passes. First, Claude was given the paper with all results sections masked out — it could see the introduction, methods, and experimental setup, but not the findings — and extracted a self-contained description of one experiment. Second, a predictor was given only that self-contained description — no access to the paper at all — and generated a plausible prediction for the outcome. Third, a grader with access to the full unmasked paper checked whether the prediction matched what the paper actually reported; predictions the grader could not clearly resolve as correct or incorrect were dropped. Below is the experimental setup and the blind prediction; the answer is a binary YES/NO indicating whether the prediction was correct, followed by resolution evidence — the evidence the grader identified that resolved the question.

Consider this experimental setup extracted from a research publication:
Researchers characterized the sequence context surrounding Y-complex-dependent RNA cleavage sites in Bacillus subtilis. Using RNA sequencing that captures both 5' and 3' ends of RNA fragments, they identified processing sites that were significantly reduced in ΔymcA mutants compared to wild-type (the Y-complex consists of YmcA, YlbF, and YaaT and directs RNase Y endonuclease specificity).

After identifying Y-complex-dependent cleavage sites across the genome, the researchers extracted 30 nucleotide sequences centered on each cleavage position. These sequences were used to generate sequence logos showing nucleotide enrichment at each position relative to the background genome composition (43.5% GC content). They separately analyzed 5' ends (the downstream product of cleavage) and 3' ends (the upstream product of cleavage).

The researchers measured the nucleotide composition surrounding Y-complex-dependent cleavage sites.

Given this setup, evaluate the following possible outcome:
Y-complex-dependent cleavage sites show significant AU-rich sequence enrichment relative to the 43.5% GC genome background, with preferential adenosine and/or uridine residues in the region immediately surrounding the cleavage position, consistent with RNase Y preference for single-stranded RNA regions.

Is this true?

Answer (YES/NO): NO